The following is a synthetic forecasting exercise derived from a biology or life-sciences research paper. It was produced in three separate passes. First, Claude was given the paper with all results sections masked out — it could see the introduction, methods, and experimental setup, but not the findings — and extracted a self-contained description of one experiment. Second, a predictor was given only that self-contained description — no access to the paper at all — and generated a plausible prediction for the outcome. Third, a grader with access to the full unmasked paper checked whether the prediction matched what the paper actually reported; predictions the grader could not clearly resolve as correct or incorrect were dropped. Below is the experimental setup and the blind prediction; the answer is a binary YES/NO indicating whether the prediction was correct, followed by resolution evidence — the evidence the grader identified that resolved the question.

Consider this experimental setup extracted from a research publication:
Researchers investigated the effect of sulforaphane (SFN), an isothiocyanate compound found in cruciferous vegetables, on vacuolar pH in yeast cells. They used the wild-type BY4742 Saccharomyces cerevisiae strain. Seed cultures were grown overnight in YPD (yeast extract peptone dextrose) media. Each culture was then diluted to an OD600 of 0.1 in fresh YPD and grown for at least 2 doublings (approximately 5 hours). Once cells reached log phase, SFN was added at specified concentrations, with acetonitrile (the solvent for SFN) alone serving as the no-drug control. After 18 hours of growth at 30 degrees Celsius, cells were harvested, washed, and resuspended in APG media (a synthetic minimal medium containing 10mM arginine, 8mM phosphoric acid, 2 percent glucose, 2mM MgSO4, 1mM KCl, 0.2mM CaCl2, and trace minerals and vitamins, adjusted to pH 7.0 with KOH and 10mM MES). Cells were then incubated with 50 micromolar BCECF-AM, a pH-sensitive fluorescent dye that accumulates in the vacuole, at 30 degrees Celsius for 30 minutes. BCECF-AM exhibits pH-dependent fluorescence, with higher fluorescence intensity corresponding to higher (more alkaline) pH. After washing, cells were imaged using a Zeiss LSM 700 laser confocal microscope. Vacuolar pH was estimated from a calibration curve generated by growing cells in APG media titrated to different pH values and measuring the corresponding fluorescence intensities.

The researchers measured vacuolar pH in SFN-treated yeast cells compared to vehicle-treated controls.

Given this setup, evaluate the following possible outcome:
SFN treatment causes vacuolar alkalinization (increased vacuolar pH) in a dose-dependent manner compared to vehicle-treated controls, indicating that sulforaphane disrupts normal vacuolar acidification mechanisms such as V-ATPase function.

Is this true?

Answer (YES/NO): NO